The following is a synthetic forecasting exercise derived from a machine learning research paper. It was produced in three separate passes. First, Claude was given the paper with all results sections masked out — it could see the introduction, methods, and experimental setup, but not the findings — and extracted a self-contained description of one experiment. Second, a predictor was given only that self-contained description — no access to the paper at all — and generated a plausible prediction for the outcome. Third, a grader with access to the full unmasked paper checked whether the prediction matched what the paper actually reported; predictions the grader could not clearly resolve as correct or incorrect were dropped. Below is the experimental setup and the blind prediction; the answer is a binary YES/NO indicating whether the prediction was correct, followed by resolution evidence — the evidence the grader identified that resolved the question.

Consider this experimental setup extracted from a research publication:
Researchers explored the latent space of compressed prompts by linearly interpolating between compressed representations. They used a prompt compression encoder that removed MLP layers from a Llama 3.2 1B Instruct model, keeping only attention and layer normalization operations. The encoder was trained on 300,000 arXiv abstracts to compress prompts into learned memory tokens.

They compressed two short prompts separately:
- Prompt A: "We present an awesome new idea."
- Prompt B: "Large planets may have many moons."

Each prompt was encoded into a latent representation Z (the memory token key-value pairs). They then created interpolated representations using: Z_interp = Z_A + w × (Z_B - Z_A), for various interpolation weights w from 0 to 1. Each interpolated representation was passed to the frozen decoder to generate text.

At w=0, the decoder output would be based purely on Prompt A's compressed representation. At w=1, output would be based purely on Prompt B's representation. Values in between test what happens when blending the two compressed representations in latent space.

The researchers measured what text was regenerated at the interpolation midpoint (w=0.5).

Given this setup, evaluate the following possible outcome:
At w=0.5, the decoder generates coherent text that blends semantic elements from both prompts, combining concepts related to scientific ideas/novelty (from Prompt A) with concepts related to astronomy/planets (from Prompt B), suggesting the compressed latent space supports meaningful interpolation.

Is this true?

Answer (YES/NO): YES